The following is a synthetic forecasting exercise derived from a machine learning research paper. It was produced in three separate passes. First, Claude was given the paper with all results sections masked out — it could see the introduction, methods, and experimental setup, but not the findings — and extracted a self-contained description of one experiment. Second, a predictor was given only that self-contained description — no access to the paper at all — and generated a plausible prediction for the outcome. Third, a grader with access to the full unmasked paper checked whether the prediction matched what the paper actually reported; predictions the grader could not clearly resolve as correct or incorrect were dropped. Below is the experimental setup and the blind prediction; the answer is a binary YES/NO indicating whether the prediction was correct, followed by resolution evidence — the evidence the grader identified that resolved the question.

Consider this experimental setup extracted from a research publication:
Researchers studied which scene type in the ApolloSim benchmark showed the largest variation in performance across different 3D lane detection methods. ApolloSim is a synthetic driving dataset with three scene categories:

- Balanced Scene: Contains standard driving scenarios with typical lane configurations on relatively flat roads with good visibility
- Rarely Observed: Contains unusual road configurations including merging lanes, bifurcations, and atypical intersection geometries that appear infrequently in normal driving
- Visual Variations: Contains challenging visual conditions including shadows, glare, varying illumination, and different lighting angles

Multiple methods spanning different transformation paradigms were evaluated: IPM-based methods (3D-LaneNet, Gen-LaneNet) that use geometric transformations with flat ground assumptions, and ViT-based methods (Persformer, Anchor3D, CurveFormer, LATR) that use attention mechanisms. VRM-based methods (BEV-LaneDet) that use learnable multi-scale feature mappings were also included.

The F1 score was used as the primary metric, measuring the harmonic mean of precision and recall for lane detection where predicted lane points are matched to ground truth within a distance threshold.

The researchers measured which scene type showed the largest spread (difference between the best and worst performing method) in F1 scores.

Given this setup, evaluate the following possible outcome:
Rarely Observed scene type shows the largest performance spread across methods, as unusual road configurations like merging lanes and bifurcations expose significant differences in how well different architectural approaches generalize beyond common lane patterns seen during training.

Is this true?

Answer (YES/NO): YES